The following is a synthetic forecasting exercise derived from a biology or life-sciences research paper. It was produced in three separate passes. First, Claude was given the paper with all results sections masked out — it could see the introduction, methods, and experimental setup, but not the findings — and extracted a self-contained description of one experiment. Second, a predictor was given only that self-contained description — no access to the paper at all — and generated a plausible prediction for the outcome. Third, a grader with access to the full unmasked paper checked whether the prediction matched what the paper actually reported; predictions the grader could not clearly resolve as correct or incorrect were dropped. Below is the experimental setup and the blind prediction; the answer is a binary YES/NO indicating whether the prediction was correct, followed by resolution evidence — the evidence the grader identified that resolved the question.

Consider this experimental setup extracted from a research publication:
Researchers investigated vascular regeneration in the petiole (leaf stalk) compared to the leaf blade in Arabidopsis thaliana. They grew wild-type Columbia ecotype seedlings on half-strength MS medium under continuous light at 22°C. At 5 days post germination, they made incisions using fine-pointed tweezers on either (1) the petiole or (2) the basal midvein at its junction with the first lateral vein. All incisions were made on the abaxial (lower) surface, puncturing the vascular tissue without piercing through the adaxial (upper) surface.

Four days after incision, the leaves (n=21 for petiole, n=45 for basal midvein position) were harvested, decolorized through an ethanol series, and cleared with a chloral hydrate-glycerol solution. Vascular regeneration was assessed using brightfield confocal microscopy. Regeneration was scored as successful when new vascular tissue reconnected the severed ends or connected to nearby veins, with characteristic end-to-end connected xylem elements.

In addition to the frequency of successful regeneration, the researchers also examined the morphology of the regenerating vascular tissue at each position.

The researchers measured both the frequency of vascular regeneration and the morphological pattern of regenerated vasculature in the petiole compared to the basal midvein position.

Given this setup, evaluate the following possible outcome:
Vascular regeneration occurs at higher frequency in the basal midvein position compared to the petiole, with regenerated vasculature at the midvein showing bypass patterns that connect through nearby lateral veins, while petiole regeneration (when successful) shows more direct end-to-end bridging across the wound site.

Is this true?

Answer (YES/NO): NO